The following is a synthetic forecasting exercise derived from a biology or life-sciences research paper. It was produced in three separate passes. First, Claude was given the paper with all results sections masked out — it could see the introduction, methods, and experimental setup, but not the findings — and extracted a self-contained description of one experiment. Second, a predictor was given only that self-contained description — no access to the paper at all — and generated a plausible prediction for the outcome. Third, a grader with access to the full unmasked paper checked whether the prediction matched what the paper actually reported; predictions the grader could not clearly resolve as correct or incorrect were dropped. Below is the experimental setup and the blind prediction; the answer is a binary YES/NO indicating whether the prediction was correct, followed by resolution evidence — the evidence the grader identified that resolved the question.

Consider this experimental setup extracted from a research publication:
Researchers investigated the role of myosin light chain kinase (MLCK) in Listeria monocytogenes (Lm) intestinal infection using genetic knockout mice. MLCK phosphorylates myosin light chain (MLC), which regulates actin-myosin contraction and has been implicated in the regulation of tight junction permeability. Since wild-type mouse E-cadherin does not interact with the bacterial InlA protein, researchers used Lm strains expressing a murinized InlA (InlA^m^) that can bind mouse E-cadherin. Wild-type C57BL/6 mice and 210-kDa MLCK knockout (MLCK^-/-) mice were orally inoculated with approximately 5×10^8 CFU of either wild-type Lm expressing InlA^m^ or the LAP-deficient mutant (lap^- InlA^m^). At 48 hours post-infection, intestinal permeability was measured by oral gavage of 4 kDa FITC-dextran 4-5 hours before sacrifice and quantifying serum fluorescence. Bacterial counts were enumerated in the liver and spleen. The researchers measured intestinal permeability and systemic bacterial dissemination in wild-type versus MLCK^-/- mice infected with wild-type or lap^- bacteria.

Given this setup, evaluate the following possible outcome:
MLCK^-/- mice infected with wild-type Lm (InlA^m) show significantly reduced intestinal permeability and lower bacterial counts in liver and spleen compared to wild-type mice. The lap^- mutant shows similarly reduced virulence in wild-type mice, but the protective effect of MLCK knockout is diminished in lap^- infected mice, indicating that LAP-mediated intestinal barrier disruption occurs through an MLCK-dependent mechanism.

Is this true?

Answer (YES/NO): YES